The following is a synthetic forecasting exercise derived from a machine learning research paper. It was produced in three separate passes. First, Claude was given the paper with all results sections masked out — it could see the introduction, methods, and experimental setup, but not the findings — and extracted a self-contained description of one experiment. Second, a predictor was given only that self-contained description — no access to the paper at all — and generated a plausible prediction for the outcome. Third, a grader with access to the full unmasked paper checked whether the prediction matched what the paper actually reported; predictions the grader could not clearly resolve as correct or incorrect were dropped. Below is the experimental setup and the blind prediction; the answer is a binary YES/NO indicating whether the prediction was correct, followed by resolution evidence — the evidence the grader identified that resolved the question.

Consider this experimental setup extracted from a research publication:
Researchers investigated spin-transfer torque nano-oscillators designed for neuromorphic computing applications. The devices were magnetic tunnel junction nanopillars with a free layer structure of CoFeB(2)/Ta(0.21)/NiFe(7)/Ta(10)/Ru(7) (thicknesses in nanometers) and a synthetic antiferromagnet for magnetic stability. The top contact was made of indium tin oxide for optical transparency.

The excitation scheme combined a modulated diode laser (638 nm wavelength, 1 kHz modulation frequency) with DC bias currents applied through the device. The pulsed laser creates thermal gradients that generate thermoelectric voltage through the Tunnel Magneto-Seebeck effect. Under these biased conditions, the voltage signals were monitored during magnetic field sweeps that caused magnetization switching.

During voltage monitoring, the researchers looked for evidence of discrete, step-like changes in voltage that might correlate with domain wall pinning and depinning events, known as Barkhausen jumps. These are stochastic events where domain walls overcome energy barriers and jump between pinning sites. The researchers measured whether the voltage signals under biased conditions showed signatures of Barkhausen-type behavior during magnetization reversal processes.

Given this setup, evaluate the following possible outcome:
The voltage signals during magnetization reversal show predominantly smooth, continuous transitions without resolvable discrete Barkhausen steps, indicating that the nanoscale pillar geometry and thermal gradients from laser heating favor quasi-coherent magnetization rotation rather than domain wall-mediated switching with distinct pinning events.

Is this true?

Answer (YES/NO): NO